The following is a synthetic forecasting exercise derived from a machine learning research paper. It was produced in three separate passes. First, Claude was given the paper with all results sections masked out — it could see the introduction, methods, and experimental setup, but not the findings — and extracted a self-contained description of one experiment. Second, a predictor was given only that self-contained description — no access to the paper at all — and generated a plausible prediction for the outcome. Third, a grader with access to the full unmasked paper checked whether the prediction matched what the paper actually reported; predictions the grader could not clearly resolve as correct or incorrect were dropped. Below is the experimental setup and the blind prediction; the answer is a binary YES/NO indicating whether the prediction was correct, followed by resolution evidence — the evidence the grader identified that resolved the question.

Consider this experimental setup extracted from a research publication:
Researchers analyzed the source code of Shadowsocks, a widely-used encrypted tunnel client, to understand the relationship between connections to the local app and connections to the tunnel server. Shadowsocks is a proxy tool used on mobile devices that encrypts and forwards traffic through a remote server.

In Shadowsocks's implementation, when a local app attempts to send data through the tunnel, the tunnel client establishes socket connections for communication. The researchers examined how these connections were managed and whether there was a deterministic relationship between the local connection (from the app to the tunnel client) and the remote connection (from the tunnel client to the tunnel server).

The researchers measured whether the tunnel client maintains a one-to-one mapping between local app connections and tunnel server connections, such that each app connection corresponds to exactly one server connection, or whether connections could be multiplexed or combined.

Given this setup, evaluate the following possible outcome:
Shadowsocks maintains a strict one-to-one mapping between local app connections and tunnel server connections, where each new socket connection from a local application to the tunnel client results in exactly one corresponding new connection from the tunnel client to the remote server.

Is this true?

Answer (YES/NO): YES